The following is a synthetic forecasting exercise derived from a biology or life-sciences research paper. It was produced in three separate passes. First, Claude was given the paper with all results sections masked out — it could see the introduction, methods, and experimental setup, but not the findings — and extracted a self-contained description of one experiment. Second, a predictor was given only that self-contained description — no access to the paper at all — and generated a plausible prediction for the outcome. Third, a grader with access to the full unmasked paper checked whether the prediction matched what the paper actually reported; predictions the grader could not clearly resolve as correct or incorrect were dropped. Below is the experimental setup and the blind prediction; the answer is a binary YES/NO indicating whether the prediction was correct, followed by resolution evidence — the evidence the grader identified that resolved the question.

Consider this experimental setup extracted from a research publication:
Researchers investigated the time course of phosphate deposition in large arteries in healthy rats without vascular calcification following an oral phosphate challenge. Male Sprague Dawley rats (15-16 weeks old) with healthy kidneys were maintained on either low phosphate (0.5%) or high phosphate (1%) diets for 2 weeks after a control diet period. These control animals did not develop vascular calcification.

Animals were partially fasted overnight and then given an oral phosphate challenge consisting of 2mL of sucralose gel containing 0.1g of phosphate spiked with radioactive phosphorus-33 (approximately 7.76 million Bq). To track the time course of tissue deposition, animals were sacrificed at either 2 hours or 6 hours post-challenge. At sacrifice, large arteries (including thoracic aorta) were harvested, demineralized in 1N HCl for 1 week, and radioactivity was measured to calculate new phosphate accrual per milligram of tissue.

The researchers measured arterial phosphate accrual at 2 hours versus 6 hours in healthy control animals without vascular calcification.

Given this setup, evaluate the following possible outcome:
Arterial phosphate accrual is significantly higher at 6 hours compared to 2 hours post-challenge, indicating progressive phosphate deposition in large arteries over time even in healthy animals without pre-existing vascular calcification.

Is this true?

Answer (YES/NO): NO